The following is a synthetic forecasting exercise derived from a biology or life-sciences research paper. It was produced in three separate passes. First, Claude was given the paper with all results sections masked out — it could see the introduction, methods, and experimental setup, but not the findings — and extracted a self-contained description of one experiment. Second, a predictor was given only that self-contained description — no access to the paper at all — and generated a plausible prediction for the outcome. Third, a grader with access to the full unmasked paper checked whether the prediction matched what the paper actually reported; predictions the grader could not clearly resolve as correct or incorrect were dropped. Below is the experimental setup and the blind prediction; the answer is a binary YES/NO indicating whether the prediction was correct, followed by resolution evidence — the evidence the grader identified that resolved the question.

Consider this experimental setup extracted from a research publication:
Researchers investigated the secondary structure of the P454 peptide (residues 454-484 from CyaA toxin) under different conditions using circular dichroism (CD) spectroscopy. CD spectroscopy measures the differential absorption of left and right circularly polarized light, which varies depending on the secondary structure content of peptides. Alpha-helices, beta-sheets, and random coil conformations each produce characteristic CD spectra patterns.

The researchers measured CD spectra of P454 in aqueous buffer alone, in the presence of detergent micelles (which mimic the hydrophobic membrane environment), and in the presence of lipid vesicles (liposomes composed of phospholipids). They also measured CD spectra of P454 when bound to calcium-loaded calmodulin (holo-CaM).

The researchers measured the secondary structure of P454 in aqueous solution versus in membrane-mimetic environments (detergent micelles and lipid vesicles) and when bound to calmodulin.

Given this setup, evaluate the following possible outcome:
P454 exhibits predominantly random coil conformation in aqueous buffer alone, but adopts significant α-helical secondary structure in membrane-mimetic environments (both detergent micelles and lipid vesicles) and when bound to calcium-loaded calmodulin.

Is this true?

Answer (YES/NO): YES